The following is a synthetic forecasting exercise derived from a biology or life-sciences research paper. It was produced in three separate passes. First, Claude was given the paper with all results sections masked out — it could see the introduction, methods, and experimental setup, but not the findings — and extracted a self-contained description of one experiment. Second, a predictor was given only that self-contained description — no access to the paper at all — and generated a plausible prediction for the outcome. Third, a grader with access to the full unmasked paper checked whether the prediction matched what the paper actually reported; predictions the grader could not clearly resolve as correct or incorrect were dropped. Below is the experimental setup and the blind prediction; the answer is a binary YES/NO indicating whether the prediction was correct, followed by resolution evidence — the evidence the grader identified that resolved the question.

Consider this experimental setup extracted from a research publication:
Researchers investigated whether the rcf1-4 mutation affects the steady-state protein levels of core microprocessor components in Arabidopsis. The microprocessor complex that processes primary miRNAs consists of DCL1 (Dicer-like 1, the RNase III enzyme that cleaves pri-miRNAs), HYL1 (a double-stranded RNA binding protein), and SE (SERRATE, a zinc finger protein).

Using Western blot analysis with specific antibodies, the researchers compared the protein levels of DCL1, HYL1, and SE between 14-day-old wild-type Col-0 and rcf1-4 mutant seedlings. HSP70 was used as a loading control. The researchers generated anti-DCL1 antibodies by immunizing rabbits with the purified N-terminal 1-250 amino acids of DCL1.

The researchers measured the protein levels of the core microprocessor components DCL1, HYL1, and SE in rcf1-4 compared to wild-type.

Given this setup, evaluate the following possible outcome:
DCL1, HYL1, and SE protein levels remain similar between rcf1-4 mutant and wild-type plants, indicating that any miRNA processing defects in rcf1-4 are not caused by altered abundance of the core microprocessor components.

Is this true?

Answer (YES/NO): NO